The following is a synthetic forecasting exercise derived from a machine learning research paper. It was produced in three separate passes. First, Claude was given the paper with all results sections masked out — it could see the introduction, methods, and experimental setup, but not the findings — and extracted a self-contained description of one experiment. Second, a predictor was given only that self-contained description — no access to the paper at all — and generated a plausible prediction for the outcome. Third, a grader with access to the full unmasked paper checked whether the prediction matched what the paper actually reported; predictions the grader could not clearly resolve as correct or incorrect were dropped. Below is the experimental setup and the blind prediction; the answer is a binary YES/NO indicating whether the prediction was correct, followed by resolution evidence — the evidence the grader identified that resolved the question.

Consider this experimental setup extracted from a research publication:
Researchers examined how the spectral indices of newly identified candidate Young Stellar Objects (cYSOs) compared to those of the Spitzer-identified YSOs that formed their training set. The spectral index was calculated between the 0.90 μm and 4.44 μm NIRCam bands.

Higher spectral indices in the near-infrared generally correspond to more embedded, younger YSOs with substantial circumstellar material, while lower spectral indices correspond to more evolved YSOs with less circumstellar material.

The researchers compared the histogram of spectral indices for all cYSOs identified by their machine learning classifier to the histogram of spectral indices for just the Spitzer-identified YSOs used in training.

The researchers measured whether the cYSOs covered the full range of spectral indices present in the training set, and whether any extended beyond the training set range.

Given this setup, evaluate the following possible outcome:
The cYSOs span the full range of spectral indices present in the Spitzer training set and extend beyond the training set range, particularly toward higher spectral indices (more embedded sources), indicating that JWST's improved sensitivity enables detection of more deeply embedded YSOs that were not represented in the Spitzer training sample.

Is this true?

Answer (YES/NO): NO